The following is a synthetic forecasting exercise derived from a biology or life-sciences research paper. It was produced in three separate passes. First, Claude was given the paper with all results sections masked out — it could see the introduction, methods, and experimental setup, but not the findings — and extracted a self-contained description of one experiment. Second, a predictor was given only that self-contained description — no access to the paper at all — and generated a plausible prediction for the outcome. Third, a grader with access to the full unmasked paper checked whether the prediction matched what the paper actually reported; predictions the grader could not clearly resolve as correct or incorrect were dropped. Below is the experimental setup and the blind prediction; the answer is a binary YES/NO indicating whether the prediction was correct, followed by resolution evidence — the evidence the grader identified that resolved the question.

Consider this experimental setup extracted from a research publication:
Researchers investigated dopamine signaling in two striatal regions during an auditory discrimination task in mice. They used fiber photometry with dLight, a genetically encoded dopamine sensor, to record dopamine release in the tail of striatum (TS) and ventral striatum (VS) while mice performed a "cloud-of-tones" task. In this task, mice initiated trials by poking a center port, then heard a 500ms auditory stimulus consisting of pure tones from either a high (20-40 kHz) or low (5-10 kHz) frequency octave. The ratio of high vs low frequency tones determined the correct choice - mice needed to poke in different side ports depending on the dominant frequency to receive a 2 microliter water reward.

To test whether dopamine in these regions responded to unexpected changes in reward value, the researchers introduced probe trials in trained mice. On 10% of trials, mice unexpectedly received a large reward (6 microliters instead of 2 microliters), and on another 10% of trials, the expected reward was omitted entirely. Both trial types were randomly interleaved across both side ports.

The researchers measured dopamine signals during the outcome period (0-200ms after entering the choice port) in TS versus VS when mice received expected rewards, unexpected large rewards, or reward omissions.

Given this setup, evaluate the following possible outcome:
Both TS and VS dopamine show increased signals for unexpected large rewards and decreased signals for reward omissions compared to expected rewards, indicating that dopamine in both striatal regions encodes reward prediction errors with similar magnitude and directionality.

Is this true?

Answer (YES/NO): NO